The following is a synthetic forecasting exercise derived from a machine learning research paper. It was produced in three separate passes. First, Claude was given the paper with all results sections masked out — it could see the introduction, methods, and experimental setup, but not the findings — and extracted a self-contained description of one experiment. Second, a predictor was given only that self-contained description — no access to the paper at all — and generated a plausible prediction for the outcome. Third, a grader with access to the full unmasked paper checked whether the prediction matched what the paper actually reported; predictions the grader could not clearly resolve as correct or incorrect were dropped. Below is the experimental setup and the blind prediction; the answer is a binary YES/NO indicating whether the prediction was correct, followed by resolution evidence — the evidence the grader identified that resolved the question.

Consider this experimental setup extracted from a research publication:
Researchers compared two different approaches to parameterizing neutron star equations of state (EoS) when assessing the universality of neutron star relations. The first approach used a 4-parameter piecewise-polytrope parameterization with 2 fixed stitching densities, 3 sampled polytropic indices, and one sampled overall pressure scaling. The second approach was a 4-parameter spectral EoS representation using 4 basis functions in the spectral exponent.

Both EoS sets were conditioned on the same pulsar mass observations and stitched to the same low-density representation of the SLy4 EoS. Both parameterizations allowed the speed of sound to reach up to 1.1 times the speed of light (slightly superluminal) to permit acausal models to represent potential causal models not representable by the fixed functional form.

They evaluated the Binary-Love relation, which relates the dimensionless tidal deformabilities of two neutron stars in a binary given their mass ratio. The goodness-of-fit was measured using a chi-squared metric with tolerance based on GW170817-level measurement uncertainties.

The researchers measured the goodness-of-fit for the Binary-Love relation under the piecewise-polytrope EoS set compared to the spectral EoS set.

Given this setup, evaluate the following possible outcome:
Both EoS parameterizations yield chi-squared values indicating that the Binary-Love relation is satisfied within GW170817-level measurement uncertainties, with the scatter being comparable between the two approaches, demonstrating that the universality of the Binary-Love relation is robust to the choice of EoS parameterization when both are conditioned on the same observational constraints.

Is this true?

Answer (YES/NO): NO